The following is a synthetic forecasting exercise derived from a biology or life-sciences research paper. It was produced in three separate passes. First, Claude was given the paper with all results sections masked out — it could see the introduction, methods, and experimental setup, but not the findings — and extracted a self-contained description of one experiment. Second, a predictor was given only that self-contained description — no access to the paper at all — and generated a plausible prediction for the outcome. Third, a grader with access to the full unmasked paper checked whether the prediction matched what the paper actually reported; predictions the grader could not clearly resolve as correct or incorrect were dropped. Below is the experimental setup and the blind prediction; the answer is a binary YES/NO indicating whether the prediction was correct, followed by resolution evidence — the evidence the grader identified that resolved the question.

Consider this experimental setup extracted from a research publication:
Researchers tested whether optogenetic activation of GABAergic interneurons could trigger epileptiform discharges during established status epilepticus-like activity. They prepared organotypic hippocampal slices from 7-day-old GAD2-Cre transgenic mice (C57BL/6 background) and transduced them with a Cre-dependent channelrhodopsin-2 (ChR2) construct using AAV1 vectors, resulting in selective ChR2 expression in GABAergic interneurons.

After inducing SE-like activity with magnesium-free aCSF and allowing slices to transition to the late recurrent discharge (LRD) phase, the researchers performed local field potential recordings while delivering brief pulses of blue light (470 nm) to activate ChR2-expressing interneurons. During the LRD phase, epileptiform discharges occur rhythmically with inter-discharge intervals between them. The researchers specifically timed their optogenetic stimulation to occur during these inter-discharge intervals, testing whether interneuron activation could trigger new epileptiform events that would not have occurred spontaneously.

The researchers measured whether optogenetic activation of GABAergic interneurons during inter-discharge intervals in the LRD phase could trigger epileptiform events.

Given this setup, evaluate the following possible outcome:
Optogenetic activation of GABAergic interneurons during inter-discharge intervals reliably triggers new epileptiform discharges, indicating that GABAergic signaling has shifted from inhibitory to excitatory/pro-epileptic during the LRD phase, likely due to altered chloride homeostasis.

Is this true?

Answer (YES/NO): YES